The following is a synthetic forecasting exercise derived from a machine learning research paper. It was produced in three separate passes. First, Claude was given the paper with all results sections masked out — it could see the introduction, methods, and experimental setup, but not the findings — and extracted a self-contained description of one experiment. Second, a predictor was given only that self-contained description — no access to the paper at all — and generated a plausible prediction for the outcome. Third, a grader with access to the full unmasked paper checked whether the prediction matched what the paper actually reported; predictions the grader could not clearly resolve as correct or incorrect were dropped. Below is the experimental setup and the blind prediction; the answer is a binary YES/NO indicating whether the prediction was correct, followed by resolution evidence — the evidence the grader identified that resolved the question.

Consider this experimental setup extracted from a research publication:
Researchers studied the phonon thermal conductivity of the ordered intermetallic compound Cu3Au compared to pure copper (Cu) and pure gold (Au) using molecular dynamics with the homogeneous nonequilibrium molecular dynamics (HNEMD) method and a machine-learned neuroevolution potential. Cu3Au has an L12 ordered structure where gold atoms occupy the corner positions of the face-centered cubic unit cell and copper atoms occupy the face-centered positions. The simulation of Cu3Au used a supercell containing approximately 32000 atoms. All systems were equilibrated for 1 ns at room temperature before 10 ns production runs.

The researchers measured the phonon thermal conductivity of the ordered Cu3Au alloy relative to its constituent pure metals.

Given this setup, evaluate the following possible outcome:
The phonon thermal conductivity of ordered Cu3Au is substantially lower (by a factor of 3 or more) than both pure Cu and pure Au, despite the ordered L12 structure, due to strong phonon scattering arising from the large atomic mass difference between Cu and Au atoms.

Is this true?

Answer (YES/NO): NO